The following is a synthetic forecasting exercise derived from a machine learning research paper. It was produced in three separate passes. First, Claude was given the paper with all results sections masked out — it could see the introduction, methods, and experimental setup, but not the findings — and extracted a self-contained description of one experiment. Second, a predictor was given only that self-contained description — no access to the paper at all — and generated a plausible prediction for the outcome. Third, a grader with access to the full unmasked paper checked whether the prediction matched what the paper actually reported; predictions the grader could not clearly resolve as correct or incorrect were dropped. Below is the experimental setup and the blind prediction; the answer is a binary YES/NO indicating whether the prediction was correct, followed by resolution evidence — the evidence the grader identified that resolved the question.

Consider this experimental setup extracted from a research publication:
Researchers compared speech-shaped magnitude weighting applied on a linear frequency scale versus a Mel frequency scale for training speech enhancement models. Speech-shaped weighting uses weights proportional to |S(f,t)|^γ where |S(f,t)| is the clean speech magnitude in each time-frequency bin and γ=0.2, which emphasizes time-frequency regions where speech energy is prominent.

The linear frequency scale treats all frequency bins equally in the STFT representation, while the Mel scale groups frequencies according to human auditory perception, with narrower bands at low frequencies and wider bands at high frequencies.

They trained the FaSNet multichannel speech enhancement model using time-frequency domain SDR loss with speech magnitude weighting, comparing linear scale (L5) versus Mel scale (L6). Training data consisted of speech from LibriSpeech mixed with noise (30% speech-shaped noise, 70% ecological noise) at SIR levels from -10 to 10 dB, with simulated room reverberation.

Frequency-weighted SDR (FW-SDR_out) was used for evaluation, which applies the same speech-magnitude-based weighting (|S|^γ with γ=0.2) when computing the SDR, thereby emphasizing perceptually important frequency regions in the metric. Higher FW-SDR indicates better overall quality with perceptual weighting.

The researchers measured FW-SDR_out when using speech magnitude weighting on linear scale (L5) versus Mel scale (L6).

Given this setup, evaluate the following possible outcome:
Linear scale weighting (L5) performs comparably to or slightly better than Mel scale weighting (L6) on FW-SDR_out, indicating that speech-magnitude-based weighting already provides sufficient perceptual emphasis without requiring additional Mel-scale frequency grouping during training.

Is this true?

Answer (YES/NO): NO